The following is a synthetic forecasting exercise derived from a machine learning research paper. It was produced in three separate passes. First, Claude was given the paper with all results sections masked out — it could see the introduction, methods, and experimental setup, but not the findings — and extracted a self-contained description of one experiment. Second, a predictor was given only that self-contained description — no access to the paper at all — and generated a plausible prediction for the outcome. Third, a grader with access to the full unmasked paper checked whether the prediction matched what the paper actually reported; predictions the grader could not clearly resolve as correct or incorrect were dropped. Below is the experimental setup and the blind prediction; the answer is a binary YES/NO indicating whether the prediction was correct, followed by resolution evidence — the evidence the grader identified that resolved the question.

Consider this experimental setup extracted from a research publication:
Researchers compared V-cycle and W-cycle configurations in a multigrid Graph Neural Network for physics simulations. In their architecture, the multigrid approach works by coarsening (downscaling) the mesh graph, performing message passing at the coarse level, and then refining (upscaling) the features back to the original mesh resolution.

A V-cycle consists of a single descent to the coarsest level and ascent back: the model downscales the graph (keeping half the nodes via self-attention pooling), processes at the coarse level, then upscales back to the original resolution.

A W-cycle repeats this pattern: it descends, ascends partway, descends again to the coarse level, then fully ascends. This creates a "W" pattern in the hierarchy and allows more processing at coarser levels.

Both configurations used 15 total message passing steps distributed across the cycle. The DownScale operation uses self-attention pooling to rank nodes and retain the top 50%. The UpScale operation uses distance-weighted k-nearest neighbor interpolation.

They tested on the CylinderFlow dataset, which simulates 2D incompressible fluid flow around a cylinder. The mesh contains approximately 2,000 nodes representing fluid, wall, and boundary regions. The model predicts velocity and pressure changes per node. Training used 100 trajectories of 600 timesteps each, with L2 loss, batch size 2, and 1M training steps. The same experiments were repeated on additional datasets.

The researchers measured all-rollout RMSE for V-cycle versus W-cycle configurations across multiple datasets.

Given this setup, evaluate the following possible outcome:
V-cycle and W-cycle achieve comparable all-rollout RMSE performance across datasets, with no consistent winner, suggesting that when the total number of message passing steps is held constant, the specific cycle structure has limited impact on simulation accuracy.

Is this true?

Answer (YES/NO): NO